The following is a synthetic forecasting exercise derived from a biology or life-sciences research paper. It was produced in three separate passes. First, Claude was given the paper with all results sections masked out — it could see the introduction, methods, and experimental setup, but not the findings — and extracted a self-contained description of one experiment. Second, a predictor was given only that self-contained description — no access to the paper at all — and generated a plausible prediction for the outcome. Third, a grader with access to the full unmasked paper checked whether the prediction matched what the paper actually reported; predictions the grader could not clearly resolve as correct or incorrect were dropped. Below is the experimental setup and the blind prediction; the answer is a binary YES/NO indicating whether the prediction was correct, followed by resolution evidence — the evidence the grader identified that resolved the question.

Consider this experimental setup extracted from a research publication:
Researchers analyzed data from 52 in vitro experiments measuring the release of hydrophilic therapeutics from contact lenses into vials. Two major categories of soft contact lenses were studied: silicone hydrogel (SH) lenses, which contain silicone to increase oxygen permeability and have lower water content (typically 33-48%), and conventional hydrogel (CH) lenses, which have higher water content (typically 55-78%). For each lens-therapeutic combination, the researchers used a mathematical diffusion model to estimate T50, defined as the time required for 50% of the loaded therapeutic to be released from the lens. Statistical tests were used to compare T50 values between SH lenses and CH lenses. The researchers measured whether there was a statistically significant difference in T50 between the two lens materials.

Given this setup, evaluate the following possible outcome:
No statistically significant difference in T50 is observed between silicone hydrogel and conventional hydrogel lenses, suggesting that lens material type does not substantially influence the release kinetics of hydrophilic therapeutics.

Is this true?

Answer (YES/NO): NO